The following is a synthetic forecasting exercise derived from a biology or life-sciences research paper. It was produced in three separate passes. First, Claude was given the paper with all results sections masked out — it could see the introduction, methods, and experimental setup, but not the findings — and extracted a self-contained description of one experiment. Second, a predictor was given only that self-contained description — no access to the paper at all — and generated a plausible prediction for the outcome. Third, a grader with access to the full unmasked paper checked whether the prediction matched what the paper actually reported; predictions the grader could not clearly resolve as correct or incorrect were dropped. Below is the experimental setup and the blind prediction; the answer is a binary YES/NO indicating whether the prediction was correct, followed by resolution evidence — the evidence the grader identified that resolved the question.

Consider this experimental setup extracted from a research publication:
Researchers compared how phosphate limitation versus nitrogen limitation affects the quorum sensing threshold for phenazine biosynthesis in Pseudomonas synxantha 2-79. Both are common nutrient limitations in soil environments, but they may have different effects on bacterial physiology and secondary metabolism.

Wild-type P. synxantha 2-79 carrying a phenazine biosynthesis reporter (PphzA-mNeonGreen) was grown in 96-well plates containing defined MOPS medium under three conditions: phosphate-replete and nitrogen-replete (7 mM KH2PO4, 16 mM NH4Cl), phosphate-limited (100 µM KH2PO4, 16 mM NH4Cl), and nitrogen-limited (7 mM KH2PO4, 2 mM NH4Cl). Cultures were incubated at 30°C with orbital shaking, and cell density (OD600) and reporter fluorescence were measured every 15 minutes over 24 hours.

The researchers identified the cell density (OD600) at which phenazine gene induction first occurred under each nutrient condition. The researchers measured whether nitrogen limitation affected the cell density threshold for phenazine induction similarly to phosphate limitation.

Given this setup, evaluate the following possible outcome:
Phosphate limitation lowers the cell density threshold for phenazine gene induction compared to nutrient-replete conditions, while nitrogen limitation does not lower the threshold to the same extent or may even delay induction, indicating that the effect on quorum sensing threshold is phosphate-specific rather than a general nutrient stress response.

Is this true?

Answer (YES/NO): YES